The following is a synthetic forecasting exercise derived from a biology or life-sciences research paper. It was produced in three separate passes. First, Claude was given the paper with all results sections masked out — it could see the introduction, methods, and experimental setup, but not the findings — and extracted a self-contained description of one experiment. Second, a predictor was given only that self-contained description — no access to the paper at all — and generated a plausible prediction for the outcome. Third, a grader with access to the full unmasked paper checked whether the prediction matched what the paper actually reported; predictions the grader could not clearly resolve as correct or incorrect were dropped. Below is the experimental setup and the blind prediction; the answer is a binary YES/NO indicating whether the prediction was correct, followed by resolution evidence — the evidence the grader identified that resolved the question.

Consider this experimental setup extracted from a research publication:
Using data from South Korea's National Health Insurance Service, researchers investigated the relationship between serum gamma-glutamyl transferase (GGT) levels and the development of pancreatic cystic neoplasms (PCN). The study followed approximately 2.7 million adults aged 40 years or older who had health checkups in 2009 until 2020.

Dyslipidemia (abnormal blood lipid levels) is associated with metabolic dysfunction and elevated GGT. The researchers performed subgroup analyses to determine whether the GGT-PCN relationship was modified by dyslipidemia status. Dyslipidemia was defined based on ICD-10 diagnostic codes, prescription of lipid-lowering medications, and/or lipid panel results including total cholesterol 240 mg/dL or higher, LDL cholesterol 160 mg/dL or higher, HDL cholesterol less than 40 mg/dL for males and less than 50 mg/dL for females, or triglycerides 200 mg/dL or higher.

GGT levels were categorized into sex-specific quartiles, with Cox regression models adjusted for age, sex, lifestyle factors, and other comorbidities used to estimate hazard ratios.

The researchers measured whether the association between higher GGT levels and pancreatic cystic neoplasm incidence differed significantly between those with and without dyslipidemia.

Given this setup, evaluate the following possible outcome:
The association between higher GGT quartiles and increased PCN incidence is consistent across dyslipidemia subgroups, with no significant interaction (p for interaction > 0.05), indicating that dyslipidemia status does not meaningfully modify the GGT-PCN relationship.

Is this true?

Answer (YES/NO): YES